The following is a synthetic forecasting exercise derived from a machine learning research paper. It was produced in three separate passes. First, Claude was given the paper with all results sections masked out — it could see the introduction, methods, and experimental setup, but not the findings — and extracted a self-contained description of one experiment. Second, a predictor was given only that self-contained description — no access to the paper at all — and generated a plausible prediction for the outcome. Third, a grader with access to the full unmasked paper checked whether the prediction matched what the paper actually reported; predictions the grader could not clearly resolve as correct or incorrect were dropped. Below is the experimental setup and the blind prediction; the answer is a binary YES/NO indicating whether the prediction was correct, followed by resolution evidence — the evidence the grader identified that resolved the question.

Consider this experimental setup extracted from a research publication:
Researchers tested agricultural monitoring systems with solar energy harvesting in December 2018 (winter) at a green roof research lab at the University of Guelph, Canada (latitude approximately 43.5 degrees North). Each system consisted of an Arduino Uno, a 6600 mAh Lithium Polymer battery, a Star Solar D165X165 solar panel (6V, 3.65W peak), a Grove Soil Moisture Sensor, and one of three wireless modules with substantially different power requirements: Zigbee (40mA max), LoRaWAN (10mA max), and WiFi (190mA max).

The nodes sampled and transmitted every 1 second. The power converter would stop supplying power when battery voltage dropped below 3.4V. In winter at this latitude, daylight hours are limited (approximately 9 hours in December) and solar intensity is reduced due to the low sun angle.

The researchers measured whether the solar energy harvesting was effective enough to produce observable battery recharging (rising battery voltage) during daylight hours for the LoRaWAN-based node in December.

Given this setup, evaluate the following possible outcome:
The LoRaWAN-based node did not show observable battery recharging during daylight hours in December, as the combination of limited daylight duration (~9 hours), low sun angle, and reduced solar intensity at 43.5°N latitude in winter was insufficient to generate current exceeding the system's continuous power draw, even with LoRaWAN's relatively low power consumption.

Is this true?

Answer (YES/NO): NO